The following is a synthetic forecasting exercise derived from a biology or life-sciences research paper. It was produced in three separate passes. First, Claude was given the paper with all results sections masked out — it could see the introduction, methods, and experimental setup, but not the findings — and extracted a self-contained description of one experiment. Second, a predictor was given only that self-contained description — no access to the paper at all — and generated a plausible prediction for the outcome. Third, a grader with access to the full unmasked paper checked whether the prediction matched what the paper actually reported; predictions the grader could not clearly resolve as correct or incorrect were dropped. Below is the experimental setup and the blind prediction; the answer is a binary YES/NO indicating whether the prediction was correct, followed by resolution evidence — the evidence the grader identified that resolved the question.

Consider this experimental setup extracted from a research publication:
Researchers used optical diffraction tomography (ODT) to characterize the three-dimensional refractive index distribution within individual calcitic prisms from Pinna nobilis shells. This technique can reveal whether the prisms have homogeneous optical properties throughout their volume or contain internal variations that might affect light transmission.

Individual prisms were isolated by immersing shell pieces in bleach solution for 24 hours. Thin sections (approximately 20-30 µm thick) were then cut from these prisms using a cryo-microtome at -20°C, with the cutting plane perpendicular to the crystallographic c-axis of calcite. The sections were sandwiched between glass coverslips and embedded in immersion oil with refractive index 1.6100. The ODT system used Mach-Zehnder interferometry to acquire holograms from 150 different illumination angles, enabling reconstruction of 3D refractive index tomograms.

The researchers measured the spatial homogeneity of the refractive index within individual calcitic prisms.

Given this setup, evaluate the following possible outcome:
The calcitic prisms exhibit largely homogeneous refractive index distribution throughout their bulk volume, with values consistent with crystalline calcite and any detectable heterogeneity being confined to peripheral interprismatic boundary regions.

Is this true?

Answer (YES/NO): YES